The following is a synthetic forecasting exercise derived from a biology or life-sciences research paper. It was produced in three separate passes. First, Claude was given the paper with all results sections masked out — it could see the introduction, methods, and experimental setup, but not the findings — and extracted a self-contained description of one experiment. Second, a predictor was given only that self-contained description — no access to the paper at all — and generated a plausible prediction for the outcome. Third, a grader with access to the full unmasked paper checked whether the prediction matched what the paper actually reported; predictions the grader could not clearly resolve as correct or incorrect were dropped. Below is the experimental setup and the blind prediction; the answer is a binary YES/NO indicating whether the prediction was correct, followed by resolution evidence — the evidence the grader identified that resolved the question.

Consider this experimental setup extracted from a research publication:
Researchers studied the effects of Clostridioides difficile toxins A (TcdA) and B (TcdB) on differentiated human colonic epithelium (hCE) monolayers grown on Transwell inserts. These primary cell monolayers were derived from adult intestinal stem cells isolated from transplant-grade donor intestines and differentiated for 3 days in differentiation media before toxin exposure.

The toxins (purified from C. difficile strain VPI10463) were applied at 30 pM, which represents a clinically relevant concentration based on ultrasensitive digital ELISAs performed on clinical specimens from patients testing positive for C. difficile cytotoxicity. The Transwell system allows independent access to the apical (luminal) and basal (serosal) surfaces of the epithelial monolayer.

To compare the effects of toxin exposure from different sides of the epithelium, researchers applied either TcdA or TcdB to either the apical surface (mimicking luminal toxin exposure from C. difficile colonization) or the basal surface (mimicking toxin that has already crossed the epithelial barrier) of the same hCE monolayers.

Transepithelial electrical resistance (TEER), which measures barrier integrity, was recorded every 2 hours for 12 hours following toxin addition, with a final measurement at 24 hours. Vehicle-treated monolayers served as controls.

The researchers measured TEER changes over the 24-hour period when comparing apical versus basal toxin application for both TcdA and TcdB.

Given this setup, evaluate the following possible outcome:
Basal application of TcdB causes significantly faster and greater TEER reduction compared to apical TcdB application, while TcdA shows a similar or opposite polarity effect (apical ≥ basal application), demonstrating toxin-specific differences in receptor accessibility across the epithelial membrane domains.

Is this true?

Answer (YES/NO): NO